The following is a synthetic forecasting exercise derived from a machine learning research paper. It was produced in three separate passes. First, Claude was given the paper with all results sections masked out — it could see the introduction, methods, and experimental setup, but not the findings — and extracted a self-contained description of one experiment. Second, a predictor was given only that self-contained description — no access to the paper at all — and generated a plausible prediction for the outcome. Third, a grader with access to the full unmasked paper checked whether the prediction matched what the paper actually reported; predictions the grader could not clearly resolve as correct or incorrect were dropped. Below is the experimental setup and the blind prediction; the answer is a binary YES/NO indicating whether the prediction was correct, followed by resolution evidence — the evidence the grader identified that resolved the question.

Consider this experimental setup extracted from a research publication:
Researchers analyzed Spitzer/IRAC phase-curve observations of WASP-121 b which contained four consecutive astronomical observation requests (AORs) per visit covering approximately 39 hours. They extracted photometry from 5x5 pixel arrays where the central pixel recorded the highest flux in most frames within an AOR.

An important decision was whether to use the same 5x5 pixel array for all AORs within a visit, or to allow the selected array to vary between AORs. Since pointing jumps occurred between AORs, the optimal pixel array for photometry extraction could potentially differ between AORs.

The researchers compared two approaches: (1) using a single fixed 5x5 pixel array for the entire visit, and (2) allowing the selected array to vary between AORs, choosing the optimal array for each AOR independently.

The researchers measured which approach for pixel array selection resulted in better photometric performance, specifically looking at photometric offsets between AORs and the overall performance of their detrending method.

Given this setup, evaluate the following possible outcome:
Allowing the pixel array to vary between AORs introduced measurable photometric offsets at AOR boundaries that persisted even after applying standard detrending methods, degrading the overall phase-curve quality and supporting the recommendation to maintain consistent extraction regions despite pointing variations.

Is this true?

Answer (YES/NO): NO